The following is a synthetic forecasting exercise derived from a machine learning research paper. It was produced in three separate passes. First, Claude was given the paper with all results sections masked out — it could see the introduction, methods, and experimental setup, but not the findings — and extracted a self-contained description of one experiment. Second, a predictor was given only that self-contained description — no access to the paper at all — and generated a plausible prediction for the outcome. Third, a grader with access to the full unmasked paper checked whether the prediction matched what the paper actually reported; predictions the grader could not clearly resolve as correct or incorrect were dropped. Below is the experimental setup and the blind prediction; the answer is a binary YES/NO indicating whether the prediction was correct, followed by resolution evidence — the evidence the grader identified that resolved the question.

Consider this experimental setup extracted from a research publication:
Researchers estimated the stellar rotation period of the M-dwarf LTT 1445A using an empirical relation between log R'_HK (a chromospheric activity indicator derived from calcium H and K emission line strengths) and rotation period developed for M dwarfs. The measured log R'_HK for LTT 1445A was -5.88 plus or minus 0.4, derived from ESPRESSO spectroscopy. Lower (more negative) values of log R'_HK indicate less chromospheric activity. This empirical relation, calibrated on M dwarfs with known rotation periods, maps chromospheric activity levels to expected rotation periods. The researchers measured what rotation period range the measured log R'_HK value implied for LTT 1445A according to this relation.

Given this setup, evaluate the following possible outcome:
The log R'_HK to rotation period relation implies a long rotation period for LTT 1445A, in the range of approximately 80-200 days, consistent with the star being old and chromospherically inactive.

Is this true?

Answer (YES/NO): NO